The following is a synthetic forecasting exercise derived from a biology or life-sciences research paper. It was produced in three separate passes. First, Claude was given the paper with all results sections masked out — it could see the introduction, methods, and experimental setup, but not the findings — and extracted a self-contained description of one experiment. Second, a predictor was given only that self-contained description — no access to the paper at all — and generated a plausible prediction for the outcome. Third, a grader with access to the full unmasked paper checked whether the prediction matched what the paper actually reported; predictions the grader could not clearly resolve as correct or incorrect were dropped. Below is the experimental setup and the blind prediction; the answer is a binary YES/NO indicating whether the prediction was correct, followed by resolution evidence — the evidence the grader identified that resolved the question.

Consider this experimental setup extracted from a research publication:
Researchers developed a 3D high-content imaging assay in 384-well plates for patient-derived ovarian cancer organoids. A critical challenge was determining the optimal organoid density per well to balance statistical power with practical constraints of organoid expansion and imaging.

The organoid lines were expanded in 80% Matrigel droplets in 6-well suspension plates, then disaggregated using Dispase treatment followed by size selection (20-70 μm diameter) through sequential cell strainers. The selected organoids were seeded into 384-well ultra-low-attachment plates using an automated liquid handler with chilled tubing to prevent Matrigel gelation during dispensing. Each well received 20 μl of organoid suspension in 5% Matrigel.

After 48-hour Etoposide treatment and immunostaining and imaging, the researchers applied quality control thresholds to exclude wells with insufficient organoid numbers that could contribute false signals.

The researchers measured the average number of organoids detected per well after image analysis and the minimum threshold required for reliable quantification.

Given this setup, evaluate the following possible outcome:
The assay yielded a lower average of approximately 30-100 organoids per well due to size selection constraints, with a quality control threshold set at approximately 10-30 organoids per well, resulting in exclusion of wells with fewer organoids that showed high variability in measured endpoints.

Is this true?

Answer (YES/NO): NO